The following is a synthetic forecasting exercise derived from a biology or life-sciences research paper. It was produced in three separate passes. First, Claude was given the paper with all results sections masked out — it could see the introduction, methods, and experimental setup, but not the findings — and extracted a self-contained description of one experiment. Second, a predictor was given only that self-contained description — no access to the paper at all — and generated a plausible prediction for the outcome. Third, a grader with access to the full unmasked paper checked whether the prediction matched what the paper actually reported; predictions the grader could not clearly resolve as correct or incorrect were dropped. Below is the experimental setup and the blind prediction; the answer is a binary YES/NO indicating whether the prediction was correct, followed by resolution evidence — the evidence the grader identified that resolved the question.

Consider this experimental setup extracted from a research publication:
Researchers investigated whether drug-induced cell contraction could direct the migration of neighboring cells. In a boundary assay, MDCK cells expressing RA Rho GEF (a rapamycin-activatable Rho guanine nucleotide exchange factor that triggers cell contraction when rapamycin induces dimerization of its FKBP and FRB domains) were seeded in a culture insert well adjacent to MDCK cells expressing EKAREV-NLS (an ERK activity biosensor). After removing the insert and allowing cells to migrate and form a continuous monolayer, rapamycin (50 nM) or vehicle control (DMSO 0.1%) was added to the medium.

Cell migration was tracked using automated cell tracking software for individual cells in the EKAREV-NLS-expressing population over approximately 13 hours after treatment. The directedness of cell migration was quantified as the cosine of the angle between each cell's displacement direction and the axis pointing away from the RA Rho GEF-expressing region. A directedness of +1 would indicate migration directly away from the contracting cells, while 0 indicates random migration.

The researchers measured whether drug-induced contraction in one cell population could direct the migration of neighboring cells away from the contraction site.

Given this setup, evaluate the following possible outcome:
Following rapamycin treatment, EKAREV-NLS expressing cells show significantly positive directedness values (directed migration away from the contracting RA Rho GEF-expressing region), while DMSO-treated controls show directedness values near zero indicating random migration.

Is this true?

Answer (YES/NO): NO